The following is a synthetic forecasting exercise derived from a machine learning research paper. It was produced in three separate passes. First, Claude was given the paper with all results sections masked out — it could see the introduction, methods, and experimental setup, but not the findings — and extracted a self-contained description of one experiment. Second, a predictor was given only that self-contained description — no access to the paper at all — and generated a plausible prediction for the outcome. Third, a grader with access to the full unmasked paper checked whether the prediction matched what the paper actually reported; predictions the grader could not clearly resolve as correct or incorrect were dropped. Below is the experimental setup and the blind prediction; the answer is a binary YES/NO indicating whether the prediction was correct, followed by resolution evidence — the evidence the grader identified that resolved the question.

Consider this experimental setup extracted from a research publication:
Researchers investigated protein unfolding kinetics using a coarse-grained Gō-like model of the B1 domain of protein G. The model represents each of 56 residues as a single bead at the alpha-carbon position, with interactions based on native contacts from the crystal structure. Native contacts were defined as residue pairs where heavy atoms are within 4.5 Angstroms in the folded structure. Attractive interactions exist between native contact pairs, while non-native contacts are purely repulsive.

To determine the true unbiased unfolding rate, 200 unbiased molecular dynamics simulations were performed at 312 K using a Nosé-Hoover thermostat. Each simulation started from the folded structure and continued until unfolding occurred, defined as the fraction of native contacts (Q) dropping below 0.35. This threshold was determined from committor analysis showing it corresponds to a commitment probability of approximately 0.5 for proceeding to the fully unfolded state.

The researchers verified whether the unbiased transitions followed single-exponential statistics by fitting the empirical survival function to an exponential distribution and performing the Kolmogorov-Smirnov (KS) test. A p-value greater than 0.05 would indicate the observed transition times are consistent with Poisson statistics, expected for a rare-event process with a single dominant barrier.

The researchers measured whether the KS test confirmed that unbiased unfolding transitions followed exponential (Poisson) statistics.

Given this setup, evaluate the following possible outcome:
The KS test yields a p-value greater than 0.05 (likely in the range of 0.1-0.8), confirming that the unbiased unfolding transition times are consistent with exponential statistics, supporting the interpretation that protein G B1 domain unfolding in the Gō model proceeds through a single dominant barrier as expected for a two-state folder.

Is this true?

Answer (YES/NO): YES